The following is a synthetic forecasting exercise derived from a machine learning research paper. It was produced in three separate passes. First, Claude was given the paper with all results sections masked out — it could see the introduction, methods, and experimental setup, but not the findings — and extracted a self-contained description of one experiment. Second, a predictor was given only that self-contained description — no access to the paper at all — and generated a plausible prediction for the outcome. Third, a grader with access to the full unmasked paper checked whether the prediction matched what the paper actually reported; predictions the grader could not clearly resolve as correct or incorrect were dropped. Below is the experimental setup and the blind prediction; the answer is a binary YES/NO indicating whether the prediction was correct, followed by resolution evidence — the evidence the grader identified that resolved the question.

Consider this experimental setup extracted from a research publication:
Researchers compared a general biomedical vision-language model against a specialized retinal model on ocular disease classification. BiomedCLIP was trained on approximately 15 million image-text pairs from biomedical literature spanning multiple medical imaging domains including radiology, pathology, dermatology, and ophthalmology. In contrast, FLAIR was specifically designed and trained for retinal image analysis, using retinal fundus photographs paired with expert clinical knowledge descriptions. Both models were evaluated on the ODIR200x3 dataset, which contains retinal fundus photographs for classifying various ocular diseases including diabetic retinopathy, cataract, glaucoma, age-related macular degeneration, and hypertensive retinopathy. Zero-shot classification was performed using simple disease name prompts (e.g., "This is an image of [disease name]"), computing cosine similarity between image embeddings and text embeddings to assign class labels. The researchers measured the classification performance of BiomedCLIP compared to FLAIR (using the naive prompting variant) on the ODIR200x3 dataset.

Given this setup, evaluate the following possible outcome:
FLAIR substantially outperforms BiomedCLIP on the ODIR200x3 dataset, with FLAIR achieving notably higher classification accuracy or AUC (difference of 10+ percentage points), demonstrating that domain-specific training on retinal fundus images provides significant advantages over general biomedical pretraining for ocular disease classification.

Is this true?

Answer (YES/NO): NO